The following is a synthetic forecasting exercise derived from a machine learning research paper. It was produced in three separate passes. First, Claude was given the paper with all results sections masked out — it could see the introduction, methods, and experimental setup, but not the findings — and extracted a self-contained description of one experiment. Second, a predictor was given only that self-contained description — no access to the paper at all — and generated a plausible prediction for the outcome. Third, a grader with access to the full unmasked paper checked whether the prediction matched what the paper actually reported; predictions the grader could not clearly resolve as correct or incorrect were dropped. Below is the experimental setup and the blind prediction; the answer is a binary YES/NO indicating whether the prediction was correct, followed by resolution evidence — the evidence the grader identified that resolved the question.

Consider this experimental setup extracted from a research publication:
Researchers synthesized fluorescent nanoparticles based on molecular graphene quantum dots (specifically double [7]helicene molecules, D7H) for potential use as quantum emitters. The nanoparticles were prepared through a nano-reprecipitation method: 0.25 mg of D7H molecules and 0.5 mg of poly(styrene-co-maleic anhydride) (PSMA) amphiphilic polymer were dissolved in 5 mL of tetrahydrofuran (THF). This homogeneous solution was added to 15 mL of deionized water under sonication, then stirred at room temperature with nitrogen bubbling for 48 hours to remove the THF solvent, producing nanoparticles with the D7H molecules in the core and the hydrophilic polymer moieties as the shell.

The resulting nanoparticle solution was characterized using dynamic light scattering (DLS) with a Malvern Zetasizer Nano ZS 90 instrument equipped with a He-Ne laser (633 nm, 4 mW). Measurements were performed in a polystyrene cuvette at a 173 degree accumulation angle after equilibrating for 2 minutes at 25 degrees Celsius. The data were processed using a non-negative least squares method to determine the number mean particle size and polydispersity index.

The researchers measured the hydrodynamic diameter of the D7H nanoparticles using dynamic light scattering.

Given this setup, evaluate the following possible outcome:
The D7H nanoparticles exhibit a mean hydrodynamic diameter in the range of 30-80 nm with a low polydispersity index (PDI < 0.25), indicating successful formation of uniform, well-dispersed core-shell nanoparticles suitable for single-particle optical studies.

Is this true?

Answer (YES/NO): NO